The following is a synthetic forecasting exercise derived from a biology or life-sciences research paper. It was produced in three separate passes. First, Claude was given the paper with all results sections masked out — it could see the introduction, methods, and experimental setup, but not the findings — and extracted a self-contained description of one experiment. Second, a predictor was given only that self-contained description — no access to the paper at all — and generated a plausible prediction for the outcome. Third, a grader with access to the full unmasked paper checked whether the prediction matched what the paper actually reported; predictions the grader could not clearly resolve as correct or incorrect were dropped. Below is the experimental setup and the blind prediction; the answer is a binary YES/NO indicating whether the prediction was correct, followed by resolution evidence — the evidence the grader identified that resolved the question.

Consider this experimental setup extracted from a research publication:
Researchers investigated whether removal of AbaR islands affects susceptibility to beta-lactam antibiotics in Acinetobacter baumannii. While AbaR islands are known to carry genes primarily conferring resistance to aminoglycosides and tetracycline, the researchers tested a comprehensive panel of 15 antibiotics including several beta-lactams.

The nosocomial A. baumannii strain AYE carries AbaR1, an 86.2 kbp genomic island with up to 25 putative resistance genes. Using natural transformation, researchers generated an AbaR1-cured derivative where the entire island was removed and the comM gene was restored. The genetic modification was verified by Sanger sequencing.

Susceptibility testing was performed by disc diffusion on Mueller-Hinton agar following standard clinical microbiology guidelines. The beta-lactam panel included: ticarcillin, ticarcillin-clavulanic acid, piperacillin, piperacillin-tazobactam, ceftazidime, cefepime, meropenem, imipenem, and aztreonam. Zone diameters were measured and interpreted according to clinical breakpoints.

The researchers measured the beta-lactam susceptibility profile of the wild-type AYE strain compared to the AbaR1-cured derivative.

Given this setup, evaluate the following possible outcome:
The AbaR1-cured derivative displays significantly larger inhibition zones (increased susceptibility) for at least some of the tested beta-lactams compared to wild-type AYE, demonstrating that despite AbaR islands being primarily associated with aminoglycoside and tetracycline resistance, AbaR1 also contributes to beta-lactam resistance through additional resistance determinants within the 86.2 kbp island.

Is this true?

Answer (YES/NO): YES